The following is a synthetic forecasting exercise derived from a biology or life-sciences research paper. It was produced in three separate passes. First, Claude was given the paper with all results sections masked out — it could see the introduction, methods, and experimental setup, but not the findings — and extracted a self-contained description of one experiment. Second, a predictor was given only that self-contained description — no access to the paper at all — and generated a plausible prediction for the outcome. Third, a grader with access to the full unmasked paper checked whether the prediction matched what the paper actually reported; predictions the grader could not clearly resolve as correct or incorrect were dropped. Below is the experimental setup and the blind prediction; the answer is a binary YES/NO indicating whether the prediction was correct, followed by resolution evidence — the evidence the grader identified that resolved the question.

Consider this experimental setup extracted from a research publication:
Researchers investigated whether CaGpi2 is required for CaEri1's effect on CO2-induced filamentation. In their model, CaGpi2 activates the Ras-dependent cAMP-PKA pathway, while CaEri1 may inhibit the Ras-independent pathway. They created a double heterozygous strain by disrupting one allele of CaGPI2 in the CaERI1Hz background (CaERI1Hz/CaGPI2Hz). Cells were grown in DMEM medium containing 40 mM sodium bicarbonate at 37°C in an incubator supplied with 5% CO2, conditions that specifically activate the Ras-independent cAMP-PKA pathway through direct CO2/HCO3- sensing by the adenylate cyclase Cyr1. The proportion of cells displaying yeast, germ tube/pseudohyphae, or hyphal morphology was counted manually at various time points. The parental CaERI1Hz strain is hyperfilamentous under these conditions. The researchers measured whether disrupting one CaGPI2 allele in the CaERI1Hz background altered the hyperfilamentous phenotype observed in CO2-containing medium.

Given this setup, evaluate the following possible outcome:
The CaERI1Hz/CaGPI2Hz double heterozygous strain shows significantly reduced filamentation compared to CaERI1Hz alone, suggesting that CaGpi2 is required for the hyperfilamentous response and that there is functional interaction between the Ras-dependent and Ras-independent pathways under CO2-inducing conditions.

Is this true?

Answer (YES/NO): NO